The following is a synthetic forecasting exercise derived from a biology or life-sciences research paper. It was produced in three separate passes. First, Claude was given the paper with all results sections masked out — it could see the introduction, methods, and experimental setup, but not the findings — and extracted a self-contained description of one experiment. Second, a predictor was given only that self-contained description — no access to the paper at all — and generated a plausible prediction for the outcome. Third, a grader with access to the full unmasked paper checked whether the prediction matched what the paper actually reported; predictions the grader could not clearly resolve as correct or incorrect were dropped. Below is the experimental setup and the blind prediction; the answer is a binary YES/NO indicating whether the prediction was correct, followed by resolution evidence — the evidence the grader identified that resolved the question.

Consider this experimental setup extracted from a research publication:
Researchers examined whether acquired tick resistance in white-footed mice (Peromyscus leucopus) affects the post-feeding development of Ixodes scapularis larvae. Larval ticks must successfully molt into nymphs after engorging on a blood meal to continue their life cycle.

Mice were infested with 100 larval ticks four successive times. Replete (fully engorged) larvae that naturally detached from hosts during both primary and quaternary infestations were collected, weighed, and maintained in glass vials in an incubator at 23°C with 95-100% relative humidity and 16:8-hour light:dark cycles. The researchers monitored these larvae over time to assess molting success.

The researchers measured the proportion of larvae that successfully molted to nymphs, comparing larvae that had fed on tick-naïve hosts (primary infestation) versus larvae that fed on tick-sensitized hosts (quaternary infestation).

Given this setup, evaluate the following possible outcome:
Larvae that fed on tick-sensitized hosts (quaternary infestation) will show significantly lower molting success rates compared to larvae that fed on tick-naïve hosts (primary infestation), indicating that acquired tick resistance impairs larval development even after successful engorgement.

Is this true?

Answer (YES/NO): NO